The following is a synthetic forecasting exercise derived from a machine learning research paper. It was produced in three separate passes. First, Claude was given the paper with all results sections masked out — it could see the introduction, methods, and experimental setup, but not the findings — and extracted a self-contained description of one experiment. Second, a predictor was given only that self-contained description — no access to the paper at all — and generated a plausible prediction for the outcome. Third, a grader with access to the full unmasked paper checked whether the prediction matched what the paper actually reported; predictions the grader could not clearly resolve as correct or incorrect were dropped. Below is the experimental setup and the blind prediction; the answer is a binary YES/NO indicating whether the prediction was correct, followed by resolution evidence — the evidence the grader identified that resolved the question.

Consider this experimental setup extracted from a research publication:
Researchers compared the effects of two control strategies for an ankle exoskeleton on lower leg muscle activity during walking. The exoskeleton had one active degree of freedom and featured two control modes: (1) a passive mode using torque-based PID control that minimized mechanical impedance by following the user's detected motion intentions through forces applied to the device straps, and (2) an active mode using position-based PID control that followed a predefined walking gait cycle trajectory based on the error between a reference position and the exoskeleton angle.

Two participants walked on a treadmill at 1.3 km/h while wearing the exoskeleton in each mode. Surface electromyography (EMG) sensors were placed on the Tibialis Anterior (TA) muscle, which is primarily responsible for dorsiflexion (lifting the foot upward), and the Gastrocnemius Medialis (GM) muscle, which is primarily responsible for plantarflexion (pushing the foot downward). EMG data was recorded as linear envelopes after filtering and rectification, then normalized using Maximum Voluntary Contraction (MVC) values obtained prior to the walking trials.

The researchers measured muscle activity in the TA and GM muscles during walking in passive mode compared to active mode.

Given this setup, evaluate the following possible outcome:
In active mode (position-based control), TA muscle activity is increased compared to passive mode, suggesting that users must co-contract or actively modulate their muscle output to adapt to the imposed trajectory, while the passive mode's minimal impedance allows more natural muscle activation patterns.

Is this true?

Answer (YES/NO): YES